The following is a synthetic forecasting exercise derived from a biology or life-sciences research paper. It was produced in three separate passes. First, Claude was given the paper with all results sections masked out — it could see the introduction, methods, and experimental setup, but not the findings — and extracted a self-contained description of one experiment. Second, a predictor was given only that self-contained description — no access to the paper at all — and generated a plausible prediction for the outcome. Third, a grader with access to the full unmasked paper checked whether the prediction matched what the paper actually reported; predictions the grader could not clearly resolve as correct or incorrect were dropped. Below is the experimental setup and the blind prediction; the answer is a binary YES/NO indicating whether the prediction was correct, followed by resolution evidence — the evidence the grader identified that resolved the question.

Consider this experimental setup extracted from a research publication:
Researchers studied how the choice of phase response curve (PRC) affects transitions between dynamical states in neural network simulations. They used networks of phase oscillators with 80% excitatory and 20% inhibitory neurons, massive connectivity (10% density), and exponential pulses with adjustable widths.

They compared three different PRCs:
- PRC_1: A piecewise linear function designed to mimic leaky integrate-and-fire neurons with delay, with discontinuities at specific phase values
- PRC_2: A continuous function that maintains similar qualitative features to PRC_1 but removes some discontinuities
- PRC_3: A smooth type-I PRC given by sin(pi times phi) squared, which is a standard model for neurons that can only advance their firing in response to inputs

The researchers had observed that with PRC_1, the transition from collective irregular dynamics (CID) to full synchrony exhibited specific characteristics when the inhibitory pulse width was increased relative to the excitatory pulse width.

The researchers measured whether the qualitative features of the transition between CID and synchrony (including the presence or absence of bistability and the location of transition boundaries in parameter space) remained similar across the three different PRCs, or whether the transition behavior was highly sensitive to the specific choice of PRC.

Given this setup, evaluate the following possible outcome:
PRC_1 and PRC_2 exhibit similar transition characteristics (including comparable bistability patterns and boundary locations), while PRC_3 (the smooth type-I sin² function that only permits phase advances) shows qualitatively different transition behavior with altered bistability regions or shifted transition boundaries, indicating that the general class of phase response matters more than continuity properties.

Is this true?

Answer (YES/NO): NO